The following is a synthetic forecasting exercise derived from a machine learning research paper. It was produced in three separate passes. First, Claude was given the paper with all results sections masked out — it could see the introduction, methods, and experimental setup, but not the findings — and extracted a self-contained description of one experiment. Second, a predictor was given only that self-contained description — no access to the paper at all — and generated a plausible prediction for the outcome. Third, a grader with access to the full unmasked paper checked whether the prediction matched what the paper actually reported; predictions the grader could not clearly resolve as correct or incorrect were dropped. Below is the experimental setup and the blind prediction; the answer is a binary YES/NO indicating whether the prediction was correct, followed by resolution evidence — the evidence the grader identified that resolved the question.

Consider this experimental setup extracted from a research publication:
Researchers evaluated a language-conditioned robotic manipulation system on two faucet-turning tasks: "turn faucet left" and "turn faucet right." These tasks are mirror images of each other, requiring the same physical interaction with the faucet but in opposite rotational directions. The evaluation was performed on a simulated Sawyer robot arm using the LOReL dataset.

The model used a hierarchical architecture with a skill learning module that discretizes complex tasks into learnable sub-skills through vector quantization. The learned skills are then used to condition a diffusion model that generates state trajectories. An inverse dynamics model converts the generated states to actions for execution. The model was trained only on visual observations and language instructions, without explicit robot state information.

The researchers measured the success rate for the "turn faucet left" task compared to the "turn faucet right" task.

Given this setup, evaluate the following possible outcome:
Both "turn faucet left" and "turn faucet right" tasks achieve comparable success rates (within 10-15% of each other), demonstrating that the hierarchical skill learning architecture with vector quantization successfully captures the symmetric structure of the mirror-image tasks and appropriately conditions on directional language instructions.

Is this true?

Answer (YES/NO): NO